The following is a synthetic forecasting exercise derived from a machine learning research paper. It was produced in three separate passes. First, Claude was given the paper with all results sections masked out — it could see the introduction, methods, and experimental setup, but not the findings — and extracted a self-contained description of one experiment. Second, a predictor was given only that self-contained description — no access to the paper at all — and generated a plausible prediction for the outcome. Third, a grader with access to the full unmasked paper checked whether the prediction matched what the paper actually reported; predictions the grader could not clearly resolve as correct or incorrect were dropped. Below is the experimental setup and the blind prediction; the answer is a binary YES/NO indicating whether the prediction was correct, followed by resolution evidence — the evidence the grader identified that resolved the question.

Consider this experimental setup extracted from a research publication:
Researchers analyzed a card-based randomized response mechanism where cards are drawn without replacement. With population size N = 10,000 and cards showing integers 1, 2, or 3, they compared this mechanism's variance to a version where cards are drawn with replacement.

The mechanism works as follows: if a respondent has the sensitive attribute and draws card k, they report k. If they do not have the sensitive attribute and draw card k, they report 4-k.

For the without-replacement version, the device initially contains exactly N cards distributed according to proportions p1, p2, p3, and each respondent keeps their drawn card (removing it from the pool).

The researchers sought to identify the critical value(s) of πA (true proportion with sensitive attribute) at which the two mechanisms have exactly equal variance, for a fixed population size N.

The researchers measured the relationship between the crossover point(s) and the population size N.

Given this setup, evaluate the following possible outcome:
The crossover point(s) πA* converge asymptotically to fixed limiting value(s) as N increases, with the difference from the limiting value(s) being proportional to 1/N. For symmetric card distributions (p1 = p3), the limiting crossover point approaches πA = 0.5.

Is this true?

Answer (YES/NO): NO